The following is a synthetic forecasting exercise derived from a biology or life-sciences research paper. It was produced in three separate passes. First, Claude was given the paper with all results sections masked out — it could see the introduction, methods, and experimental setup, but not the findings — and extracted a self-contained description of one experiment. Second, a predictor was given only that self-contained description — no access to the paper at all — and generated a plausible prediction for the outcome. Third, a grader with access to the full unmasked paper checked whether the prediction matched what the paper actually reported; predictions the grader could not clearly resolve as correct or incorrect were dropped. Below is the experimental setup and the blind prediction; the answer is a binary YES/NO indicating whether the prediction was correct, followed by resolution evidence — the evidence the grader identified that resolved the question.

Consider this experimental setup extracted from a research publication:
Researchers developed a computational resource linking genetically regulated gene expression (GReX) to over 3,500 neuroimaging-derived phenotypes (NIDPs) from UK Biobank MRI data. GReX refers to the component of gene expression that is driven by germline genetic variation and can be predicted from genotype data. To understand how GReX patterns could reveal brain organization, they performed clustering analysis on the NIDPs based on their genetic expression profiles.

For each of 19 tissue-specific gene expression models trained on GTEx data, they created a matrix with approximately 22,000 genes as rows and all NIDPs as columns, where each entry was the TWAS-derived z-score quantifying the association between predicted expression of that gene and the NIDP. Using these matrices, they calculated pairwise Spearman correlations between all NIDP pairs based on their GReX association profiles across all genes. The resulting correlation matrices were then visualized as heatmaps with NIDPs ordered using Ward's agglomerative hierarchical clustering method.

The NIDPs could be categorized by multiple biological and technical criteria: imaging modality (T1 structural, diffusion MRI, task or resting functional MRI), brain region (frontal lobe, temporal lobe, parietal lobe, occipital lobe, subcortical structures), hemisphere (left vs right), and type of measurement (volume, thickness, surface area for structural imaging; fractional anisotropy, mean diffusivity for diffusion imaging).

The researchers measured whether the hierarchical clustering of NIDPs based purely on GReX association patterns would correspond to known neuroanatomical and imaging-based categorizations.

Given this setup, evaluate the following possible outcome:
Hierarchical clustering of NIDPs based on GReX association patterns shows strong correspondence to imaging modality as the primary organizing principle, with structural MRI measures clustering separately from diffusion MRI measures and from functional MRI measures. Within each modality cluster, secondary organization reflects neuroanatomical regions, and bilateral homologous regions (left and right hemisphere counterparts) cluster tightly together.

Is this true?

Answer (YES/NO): NO